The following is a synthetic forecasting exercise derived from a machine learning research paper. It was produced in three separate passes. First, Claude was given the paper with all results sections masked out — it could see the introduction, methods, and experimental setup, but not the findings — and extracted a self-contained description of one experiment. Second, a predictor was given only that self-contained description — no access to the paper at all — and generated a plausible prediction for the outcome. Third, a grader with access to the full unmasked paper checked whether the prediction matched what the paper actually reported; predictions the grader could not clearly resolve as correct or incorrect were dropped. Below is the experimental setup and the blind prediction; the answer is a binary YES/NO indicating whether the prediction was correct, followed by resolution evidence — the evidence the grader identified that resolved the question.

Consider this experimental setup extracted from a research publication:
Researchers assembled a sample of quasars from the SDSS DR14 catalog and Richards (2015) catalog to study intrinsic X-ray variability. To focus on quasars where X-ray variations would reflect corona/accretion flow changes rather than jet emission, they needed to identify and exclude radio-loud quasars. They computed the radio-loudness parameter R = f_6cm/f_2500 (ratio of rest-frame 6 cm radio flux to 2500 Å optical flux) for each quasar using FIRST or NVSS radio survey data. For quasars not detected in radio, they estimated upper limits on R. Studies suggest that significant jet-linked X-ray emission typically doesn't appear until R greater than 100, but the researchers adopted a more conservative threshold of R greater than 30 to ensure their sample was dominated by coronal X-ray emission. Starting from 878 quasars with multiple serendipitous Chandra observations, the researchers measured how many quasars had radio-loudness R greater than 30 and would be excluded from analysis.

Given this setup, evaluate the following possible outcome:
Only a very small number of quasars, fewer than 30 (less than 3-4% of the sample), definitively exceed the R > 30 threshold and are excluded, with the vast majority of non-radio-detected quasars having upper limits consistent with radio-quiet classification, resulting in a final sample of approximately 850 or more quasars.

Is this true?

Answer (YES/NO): NO